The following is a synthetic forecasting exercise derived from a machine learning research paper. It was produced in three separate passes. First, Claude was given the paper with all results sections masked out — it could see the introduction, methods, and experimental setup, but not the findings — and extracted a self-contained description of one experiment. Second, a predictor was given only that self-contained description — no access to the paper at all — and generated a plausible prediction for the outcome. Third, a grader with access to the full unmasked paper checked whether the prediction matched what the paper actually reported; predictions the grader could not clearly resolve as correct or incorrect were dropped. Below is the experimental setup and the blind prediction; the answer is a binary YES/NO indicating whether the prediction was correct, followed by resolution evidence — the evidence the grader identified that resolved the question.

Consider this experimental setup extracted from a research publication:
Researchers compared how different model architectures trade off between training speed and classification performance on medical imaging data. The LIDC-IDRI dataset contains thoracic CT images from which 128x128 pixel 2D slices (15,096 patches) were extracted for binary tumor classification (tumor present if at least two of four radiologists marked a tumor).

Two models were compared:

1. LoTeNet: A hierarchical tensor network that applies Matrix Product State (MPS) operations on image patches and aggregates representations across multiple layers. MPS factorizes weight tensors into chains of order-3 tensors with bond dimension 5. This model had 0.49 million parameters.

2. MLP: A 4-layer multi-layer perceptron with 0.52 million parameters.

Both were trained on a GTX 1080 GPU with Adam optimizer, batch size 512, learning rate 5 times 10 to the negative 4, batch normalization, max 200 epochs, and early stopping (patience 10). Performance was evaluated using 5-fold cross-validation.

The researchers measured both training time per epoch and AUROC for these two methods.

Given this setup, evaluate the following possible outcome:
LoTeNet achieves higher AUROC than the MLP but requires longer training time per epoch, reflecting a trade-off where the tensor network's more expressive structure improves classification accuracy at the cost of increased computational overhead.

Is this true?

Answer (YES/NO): YES